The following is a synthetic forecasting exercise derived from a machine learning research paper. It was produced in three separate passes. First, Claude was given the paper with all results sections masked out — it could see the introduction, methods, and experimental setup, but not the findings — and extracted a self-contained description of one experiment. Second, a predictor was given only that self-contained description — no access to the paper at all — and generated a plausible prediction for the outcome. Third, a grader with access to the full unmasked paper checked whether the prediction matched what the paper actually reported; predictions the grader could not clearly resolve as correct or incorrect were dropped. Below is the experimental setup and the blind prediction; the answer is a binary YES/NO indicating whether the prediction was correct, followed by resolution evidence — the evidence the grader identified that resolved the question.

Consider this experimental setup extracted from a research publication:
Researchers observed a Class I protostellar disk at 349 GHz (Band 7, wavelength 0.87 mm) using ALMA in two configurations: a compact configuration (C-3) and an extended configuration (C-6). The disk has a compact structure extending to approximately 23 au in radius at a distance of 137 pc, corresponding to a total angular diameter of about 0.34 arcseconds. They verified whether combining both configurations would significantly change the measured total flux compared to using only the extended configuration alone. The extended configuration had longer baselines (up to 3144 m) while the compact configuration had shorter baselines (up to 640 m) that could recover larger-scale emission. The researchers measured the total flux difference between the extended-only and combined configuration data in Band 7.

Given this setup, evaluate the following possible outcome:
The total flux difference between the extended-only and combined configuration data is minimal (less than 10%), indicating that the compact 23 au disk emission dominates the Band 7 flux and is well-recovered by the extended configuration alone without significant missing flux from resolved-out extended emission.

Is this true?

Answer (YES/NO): YES